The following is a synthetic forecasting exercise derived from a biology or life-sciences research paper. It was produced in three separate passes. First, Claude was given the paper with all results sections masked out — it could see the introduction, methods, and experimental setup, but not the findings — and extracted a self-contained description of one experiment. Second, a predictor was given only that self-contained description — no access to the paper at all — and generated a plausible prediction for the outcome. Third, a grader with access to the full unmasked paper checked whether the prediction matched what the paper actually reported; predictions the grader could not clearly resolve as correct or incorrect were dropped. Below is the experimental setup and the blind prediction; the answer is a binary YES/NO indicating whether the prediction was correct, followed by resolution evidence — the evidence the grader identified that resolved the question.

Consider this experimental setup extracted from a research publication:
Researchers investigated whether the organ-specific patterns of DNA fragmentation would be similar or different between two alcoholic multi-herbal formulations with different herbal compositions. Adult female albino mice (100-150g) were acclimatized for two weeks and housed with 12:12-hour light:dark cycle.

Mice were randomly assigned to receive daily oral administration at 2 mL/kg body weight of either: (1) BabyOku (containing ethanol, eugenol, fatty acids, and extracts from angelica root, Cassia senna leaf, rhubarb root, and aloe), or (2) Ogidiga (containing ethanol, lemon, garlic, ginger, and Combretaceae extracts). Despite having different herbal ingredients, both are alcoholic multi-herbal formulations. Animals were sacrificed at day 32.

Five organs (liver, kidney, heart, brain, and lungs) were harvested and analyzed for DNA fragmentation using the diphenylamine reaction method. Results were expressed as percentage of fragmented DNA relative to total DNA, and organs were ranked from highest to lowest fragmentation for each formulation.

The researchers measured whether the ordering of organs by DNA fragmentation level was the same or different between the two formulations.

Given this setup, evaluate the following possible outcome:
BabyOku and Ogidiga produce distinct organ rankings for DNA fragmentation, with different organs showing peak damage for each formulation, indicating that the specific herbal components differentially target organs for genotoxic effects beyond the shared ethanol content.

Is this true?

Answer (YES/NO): NO